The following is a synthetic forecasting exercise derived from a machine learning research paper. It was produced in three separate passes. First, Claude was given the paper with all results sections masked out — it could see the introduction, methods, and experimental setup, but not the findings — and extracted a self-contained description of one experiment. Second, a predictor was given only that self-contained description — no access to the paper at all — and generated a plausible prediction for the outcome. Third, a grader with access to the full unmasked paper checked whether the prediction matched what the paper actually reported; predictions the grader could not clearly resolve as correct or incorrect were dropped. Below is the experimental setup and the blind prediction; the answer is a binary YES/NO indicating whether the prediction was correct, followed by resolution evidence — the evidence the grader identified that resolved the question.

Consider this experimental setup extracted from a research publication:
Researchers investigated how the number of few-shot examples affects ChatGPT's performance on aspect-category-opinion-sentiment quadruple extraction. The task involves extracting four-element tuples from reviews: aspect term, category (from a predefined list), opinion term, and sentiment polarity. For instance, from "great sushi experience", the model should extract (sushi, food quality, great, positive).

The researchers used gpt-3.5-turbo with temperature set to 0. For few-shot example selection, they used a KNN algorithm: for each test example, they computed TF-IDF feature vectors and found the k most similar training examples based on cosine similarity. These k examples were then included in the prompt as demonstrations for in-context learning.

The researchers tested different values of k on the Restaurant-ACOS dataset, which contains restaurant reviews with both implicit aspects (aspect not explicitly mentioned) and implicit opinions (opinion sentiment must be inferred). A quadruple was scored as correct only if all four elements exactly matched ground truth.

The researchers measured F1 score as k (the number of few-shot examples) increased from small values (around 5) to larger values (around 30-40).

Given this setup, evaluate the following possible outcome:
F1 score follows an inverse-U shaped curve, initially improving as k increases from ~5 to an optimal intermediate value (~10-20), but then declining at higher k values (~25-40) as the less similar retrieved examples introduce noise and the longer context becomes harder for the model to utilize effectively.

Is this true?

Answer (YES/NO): NO